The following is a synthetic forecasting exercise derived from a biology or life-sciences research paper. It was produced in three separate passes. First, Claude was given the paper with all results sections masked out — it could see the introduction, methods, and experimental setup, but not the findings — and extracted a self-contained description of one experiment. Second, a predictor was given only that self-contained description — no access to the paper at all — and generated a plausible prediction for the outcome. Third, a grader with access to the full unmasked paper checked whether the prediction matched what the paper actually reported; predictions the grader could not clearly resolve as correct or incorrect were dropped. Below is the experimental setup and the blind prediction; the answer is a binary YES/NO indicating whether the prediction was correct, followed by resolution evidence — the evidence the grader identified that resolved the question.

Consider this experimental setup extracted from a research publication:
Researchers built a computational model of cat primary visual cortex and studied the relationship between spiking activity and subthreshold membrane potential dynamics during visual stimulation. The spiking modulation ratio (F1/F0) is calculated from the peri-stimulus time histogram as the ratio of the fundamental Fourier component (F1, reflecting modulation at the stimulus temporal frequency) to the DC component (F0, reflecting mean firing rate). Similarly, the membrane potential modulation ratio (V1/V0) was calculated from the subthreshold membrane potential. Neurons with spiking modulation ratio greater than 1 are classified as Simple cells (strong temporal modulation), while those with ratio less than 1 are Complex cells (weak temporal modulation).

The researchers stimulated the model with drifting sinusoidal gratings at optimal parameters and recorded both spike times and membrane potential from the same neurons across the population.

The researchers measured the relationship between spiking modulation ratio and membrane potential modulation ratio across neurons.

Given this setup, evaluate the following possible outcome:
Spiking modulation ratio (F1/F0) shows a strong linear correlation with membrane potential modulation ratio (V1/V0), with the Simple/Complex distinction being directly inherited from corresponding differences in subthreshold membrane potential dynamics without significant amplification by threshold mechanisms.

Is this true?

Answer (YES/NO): NO